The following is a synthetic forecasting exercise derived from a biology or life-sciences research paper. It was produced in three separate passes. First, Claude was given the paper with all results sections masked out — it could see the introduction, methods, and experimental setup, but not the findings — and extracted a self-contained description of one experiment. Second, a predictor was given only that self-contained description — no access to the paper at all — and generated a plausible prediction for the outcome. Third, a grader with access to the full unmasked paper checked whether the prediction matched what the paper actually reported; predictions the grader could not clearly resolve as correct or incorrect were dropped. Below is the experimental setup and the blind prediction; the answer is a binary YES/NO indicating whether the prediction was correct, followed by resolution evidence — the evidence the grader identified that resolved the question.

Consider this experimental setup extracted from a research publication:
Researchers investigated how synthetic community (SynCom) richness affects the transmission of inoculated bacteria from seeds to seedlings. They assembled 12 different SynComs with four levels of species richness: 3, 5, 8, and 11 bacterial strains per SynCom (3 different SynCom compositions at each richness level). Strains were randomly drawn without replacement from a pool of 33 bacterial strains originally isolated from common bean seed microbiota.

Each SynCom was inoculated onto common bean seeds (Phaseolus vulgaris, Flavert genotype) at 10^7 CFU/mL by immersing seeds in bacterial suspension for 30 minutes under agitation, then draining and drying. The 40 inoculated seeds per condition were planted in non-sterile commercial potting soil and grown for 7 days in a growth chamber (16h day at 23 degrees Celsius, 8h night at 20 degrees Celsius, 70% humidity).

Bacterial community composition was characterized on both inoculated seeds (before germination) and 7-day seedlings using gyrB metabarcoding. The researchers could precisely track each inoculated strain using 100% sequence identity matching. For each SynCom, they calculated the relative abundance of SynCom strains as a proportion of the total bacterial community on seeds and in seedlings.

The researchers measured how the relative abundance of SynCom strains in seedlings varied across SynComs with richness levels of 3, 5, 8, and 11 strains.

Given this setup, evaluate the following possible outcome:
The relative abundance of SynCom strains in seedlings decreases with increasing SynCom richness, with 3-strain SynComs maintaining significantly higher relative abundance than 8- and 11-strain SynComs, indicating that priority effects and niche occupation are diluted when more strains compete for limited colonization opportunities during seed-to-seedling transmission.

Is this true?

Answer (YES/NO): NO